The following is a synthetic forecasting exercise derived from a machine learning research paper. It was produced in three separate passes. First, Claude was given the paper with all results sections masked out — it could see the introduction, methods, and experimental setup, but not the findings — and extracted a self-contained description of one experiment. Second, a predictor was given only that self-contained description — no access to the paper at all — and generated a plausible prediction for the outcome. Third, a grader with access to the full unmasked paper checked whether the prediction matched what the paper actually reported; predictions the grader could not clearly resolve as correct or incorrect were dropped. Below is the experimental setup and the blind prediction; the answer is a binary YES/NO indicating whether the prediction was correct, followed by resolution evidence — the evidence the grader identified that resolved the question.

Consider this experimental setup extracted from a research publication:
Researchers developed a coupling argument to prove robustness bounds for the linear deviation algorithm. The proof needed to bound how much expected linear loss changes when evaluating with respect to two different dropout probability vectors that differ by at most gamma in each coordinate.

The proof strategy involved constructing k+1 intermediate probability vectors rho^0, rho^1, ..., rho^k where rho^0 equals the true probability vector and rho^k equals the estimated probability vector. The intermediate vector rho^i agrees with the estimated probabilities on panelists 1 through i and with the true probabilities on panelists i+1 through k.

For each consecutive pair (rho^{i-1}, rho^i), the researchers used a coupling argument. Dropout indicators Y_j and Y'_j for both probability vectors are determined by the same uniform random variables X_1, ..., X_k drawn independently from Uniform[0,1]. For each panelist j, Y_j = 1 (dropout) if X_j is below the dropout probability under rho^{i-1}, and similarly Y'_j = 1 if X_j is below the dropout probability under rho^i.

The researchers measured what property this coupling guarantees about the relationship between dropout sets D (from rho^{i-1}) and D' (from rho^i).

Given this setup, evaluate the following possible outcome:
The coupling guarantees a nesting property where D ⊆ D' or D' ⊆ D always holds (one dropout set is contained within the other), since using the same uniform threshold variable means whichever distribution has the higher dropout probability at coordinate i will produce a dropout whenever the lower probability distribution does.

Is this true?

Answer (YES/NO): NO